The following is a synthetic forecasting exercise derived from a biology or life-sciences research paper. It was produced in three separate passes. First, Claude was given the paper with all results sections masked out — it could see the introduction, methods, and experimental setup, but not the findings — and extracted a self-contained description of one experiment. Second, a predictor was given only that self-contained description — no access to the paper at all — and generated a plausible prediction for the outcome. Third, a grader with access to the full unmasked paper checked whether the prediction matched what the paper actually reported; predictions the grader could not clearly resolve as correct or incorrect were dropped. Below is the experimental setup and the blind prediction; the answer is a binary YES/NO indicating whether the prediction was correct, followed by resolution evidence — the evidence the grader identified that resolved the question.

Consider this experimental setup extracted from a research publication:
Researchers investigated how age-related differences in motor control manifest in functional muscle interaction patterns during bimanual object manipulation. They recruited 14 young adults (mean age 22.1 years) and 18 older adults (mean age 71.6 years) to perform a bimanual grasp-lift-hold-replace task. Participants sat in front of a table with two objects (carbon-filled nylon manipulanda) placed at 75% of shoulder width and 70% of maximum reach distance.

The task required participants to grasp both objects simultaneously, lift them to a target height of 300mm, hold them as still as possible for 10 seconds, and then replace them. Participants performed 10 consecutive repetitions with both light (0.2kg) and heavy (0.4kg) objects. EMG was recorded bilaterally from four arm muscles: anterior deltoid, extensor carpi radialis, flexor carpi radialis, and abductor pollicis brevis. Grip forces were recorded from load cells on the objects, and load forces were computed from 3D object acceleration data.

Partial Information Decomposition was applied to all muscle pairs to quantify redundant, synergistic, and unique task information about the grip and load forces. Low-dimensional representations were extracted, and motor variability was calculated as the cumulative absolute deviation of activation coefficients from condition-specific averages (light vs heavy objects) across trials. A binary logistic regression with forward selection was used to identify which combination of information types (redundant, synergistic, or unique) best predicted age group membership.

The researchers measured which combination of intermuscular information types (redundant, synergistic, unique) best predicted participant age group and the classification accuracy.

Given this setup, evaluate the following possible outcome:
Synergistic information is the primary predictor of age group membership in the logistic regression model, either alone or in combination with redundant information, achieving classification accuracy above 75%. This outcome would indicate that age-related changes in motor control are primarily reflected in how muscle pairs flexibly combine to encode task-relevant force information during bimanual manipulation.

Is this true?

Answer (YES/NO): NO